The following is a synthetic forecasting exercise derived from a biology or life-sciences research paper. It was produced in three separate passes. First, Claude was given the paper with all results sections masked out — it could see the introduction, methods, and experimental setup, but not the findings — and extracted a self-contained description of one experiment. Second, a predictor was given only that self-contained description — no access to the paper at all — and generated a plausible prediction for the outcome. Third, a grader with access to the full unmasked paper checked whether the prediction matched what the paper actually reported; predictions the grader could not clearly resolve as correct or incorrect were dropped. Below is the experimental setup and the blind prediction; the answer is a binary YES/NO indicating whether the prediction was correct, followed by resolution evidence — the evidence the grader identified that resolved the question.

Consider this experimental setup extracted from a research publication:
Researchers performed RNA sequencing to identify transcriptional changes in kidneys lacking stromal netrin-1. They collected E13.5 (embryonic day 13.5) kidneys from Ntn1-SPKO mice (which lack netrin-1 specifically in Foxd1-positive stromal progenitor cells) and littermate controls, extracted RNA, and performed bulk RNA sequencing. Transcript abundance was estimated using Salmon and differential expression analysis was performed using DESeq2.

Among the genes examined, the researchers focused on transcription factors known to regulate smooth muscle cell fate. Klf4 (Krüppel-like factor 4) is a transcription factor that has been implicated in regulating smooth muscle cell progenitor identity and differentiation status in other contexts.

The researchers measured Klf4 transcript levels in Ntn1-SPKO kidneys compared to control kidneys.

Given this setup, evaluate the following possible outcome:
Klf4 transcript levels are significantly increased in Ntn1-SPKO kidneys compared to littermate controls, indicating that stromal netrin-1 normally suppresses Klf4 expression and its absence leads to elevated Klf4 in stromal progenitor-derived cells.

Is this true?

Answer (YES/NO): NO